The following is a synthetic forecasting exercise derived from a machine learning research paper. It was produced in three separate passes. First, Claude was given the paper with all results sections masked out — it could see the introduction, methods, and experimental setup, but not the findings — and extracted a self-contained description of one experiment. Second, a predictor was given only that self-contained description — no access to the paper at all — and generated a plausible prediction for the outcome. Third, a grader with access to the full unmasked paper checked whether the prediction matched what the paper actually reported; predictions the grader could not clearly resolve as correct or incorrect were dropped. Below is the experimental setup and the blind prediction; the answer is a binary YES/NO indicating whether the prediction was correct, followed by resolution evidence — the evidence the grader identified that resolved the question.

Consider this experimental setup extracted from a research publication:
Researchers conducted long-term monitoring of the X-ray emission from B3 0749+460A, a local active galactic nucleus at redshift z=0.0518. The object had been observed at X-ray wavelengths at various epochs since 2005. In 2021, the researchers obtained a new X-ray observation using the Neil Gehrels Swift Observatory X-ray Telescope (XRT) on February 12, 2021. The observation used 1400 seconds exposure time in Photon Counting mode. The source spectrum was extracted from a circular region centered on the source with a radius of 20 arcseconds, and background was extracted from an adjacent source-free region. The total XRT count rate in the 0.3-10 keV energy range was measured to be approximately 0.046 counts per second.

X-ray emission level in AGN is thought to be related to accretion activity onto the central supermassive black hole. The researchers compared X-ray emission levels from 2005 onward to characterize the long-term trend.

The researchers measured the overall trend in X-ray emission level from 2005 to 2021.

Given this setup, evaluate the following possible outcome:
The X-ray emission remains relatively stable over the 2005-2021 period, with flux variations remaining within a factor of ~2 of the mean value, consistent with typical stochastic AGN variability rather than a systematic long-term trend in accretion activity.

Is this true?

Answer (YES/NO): NO